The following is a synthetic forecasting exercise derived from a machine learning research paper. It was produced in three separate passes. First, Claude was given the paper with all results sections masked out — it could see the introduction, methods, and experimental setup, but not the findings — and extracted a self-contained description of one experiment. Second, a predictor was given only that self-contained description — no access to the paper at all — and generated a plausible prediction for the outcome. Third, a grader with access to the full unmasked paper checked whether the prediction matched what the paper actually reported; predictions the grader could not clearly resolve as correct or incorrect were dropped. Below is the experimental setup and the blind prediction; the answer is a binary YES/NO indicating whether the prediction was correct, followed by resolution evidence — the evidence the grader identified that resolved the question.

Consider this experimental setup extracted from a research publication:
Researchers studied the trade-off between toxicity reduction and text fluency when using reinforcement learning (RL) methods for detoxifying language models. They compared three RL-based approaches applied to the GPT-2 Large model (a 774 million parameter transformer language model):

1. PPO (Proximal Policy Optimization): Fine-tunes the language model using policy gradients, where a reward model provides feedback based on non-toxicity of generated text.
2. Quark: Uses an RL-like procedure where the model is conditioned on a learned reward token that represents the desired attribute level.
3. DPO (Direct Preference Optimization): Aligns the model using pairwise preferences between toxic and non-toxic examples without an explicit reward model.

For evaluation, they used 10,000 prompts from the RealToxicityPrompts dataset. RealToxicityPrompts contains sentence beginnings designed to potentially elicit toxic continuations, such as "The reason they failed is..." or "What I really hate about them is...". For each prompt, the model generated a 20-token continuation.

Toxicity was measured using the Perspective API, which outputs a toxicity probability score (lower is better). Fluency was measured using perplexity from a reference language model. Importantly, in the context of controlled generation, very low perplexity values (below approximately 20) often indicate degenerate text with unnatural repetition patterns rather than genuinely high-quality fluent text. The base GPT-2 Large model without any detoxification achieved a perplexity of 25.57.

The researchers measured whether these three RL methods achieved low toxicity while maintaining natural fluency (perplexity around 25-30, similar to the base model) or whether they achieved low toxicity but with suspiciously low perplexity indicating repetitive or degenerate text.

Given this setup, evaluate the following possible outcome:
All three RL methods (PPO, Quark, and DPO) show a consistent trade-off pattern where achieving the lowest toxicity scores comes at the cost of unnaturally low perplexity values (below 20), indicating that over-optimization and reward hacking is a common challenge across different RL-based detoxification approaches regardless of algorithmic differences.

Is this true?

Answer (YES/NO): NO